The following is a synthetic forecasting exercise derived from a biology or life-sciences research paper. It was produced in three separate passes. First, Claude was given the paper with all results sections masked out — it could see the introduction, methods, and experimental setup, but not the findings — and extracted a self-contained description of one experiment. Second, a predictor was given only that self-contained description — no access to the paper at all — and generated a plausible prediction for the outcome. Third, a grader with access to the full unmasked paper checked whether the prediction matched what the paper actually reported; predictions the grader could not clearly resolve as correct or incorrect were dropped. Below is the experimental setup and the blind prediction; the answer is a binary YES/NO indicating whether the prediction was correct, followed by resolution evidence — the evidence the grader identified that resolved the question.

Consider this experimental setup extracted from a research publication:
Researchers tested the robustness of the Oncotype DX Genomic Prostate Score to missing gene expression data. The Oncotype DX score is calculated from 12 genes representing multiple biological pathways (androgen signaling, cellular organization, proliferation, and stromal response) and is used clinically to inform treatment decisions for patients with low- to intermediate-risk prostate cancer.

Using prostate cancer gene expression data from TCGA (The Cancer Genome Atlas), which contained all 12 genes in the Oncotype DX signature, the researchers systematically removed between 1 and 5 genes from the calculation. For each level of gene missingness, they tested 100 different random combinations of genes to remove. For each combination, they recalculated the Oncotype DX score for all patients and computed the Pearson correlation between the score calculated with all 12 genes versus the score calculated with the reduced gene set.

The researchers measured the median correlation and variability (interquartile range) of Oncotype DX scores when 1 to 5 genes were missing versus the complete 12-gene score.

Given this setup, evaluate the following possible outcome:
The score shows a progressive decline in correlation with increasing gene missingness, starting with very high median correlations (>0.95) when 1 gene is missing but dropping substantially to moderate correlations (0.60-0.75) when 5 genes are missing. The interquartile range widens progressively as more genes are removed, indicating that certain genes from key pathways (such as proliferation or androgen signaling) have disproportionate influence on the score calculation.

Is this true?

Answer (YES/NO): NO